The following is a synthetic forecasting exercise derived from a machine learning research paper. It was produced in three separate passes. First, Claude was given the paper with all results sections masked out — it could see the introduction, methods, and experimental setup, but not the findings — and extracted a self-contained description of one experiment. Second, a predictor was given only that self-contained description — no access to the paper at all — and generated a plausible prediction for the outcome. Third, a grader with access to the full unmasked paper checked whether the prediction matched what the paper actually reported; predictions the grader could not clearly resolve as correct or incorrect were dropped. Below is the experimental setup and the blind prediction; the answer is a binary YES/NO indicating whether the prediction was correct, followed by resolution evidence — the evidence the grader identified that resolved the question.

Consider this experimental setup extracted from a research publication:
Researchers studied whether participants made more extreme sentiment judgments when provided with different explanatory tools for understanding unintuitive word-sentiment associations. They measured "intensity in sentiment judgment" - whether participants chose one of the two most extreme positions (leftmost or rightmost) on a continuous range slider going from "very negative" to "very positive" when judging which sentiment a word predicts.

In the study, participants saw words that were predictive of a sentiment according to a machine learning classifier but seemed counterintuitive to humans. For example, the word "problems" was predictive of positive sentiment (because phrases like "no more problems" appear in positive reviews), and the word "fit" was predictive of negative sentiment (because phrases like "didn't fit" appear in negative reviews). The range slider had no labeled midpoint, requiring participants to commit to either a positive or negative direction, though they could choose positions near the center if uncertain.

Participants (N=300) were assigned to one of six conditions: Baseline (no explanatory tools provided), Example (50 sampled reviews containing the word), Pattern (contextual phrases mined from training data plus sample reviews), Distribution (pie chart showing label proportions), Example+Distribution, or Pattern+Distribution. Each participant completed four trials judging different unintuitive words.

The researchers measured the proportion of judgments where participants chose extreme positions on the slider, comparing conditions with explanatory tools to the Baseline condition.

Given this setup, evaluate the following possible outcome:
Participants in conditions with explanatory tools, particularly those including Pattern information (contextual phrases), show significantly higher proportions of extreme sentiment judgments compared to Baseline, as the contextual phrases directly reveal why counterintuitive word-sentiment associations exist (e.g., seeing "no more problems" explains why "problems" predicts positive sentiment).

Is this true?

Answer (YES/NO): NO